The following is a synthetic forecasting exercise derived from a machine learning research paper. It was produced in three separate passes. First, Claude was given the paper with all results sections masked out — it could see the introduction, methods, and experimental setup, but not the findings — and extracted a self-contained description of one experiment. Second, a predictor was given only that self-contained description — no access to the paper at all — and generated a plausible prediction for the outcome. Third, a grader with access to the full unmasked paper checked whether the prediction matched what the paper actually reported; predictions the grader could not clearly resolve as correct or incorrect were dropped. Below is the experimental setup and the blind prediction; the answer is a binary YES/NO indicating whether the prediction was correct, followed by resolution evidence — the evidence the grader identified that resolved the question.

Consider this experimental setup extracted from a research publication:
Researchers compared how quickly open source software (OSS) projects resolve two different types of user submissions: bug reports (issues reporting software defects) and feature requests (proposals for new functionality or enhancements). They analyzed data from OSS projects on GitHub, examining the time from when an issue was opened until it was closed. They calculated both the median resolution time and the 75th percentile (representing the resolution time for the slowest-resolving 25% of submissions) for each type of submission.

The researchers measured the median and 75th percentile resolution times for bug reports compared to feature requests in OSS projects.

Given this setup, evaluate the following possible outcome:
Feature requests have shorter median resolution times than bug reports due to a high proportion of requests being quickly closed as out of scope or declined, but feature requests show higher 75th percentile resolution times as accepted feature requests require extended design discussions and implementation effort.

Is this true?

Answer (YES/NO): NO